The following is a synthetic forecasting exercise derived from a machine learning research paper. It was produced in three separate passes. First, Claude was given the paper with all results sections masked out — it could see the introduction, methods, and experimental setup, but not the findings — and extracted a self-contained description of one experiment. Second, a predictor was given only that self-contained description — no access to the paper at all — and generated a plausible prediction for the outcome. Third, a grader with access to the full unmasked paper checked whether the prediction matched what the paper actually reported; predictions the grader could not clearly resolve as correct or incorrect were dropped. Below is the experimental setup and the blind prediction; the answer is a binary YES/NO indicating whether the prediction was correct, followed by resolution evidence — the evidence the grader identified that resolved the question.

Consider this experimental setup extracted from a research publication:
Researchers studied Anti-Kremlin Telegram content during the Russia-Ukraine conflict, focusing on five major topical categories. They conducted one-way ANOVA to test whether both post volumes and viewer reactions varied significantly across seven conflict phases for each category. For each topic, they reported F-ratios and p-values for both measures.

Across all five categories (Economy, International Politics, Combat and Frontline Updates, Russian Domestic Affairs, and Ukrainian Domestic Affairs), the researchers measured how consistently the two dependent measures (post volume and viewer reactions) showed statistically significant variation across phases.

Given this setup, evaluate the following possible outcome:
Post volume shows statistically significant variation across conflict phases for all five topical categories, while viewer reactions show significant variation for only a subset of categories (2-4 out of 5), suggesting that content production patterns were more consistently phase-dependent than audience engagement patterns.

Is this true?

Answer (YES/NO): NO